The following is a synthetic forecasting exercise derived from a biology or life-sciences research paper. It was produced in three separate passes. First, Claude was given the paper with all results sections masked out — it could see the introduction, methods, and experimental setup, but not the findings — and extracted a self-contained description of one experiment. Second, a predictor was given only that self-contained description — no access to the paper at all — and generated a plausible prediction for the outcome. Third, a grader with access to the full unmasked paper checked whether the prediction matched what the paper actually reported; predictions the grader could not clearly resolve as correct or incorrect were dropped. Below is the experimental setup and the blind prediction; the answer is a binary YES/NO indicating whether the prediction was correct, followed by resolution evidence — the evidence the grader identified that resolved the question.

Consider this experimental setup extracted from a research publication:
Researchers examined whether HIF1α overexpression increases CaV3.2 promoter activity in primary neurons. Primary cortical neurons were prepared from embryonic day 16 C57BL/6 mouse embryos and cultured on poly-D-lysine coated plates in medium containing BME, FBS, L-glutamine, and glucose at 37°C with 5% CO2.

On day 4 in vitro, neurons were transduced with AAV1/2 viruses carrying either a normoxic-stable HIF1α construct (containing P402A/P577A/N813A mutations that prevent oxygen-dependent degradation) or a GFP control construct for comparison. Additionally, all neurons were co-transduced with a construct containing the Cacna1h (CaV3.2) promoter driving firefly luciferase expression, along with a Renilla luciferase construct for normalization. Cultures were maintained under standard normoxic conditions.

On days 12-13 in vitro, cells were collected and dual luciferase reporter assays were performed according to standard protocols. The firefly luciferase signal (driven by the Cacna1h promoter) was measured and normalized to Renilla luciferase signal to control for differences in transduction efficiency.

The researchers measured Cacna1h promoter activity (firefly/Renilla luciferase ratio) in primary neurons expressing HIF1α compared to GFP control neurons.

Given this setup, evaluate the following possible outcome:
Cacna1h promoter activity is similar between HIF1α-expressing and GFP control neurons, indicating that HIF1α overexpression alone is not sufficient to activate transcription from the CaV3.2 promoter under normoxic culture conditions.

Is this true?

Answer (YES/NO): NO